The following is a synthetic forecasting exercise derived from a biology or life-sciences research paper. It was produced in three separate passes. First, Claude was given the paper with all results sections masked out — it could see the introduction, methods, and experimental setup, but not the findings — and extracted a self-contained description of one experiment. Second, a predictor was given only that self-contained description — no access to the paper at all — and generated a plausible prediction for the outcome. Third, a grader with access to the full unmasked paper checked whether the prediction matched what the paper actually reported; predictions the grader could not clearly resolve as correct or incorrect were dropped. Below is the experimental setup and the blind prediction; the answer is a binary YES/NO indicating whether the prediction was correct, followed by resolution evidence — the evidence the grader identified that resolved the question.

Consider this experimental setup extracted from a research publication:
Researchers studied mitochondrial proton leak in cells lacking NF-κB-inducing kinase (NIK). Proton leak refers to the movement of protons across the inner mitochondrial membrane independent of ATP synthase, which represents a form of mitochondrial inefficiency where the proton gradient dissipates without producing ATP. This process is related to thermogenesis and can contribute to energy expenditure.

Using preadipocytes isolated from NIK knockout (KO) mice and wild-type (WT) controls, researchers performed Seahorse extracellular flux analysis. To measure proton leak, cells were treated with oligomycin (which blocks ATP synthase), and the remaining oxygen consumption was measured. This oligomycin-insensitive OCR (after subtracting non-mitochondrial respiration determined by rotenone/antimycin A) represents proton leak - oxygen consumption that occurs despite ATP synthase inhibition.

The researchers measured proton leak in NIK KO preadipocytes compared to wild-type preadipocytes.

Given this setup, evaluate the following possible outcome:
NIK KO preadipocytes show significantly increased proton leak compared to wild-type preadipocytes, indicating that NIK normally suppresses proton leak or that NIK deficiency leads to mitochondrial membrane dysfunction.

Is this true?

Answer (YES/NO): YES